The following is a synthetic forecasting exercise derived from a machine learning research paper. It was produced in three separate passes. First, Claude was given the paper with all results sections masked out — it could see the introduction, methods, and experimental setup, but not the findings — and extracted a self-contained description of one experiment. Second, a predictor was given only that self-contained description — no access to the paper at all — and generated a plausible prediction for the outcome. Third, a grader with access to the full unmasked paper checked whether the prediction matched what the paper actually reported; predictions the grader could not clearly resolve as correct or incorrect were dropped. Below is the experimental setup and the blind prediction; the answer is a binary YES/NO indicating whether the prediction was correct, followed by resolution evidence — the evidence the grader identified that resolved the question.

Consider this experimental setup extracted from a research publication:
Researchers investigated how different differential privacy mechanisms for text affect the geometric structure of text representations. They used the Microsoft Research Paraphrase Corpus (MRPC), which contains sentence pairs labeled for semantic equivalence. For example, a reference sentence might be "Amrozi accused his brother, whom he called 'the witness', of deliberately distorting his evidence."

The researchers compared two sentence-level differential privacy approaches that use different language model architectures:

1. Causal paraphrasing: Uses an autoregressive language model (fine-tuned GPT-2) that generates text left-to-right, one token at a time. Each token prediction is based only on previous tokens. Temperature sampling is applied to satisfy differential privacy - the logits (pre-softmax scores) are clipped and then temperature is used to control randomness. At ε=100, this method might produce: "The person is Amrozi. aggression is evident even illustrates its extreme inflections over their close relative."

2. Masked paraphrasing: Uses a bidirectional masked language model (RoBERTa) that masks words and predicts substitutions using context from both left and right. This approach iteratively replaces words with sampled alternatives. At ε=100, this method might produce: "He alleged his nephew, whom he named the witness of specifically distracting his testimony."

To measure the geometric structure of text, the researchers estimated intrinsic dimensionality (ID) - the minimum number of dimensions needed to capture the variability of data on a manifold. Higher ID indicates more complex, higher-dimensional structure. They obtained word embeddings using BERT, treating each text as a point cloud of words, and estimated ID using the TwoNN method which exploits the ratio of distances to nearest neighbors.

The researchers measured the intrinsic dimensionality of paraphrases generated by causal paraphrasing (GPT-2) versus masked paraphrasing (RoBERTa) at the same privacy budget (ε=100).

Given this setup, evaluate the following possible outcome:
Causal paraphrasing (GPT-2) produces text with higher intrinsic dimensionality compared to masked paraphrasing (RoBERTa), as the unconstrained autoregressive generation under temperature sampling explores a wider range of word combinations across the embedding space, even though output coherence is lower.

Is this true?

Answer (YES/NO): YES